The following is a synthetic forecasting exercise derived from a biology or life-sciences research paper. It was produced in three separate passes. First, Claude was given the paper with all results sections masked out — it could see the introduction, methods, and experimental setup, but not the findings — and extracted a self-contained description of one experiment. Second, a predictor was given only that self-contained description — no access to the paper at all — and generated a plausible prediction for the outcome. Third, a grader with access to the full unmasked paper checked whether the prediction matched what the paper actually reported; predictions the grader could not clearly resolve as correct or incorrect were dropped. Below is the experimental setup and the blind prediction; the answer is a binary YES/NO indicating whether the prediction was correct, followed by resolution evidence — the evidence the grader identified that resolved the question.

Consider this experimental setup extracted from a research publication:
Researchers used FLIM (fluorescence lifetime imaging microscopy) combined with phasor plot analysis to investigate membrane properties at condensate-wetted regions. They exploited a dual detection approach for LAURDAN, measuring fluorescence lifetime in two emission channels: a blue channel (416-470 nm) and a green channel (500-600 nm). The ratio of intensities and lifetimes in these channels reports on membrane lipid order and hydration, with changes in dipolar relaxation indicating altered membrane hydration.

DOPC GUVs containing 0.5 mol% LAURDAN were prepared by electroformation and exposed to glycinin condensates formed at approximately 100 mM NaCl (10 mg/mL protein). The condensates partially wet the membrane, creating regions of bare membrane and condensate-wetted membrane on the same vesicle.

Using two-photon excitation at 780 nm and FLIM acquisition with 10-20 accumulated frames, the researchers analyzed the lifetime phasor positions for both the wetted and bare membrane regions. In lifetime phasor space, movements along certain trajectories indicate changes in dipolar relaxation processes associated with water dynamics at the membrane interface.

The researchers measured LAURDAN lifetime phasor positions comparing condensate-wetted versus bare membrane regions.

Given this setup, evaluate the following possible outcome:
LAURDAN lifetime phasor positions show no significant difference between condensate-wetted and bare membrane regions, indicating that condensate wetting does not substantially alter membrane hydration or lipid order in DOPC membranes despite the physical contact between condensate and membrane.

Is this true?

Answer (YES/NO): NO